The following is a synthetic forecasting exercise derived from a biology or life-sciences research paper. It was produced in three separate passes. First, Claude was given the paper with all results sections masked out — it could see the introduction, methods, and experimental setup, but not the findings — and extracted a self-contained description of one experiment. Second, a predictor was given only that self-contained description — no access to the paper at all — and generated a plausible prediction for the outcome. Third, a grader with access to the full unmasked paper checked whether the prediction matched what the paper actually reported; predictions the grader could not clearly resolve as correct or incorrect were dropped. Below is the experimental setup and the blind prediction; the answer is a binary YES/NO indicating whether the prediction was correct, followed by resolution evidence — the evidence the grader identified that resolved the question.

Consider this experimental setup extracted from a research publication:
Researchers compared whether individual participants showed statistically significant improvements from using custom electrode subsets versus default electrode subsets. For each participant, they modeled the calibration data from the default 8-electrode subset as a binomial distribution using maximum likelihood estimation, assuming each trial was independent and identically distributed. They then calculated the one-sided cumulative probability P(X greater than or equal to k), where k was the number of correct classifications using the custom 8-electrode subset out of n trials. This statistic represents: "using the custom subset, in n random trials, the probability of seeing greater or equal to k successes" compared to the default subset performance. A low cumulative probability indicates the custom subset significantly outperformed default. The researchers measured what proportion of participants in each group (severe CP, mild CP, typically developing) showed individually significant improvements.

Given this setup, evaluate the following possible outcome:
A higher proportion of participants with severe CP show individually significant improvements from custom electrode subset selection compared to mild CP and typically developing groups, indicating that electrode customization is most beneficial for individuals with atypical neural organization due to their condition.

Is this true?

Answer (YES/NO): YES